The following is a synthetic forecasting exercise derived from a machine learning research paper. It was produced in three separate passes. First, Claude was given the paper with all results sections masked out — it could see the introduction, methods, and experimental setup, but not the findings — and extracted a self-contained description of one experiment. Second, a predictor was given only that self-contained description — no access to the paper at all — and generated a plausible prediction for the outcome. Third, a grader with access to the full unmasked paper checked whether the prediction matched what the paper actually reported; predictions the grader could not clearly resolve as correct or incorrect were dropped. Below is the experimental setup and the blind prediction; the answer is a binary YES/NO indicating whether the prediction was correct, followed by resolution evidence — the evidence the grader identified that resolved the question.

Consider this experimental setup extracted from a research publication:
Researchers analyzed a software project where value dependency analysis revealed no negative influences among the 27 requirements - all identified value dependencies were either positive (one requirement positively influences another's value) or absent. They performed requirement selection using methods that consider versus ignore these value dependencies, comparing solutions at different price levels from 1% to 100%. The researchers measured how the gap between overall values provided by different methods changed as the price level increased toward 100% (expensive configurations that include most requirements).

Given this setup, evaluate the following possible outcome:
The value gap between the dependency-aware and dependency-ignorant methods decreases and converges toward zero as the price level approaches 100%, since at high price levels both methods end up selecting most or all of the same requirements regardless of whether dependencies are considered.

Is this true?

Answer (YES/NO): YES